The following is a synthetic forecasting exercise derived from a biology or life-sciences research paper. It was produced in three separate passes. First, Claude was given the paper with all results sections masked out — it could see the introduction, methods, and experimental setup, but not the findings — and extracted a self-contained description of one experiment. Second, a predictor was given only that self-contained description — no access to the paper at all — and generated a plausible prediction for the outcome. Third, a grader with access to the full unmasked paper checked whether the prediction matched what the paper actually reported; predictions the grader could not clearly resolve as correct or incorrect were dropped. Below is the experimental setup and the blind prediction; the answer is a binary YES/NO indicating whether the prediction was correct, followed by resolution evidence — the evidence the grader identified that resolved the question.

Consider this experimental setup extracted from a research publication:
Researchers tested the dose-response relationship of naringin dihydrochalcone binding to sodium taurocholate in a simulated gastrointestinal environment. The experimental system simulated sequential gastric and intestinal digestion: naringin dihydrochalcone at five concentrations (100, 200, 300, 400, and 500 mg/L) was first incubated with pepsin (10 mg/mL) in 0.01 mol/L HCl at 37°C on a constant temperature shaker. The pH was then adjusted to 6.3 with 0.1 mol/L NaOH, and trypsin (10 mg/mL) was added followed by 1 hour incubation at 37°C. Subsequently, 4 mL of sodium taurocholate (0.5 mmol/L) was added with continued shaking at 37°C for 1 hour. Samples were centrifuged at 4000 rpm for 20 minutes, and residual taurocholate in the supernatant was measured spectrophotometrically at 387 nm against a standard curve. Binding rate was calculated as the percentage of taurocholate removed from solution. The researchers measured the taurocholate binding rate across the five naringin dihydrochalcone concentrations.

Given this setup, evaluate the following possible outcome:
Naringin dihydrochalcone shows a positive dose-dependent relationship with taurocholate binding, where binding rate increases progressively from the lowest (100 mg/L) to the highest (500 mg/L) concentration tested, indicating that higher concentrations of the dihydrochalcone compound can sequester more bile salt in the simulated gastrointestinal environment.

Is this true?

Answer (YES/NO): YES